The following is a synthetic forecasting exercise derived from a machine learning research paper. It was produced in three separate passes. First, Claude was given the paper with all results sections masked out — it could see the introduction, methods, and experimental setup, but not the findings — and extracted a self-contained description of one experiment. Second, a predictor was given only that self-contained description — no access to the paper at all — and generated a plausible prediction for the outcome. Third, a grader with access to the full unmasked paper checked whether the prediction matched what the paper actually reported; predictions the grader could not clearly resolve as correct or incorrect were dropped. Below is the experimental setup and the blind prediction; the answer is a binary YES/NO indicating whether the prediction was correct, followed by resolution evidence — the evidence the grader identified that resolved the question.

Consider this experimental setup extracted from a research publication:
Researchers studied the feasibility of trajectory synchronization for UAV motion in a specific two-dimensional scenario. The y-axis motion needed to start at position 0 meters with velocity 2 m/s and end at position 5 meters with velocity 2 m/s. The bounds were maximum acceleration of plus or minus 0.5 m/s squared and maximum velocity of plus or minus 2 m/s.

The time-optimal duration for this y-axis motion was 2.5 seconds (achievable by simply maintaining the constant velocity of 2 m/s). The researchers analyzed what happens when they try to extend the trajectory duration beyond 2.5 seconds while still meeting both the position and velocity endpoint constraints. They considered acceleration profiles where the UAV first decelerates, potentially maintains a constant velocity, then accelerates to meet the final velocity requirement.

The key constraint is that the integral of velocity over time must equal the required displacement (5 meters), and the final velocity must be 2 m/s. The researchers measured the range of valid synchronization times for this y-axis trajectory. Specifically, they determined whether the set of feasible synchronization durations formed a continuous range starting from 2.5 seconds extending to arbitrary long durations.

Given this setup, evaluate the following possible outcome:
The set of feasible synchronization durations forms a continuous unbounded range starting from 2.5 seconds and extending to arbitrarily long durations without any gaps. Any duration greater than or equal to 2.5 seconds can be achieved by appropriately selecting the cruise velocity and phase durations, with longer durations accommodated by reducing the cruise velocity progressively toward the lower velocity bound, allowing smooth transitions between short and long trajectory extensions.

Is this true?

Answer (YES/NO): NO